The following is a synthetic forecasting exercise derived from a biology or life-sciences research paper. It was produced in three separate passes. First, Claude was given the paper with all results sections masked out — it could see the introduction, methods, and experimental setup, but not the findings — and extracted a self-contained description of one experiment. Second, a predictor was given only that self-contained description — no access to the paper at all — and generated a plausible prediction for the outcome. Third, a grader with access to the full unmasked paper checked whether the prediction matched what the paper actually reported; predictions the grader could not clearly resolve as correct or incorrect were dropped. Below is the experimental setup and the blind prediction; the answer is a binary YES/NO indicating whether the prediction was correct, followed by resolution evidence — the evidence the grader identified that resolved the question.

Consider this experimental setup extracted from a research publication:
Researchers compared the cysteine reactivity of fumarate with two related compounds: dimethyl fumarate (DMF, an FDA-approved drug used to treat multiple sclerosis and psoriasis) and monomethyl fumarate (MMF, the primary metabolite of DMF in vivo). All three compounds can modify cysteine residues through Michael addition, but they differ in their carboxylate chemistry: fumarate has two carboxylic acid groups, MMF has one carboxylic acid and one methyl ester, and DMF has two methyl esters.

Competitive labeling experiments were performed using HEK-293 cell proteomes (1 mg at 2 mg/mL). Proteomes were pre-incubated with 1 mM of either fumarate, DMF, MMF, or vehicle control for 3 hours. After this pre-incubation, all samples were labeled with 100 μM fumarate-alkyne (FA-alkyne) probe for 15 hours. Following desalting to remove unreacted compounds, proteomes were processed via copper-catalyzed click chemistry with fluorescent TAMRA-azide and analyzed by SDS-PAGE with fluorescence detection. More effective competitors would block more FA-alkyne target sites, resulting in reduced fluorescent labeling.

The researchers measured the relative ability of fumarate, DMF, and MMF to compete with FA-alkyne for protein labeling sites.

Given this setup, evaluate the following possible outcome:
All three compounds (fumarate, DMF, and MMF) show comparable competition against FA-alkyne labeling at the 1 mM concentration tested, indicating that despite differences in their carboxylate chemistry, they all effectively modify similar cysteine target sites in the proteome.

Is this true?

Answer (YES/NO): NO